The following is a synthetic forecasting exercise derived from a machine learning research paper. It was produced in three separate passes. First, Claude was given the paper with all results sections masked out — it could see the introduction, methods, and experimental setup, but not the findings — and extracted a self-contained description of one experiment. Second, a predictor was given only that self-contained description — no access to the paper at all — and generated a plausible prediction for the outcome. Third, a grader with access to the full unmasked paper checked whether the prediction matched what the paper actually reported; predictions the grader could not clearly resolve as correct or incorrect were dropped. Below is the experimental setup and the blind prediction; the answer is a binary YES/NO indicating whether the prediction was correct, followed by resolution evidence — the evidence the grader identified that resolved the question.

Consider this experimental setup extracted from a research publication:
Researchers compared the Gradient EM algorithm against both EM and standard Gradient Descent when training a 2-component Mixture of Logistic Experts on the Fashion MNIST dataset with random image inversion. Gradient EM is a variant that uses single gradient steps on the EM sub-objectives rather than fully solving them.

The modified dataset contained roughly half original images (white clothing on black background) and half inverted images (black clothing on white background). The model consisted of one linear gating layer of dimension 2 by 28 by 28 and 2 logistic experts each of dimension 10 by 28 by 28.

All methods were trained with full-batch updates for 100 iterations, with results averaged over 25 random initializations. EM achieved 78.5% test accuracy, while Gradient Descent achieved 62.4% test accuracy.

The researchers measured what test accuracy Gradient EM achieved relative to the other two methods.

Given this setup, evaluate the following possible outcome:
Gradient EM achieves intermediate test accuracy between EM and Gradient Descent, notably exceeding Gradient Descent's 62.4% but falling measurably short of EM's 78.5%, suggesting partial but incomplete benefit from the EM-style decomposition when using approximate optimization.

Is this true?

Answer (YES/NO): YES